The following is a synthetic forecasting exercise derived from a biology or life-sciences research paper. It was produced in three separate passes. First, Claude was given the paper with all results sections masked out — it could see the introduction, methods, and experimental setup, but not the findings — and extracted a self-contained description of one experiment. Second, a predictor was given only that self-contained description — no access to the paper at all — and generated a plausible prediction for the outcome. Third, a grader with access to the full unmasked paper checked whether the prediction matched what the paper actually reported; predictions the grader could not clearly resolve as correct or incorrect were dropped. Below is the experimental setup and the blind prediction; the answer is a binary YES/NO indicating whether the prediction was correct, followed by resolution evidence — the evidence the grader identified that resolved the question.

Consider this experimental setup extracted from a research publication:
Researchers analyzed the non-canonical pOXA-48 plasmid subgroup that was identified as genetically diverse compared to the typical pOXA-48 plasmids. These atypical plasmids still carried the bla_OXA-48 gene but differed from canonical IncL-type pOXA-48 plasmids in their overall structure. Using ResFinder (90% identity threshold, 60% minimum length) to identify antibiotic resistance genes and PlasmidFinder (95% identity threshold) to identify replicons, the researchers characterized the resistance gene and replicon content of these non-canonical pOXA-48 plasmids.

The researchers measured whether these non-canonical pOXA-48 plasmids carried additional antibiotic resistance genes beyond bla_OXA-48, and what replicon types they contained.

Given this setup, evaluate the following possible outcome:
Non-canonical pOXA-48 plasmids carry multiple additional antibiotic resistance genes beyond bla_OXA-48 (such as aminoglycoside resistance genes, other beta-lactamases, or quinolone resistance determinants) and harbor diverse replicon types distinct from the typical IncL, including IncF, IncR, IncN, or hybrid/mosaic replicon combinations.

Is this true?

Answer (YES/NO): YES